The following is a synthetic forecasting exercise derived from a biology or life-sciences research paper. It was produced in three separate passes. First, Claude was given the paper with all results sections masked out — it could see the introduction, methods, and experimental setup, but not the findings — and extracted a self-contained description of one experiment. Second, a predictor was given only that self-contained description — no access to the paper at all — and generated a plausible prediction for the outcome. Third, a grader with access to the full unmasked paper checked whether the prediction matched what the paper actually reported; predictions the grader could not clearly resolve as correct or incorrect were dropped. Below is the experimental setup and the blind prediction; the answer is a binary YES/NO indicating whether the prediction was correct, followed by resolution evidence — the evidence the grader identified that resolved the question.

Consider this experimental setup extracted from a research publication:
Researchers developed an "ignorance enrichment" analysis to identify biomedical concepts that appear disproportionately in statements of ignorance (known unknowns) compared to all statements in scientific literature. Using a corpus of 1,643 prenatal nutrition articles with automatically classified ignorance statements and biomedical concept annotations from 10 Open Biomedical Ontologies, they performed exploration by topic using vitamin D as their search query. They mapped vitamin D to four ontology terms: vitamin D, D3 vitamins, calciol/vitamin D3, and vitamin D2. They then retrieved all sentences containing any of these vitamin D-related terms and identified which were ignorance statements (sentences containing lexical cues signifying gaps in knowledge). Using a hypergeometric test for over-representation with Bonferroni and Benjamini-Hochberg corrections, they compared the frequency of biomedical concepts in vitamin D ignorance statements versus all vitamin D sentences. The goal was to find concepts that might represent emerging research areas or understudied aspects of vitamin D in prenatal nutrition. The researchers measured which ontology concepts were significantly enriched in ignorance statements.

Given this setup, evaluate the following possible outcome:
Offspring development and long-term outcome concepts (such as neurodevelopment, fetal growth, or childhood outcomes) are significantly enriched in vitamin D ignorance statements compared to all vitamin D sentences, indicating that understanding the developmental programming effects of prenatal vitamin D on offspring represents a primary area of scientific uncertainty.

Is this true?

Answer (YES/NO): YES